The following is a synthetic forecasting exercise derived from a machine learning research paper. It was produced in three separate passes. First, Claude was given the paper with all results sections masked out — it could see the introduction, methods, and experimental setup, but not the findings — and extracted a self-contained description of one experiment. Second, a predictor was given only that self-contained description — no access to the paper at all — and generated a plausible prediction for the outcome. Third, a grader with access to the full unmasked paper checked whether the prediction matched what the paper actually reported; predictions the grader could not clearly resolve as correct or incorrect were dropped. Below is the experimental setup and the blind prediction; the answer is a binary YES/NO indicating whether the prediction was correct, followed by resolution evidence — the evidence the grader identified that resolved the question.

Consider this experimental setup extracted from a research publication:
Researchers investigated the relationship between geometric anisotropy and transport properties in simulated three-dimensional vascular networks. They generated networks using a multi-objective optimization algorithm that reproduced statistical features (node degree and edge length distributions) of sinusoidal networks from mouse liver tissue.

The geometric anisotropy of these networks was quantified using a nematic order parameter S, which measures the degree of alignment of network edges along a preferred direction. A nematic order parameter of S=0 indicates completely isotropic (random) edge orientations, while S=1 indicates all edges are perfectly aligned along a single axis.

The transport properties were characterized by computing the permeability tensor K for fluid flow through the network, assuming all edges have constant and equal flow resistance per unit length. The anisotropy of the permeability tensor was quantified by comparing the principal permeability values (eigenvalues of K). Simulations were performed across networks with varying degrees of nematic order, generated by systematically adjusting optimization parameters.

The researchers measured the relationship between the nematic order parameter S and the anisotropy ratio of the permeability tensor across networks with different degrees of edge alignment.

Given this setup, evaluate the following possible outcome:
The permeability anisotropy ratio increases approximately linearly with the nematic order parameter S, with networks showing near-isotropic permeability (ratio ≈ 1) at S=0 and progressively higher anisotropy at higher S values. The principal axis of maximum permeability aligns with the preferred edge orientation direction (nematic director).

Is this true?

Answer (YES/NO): YES